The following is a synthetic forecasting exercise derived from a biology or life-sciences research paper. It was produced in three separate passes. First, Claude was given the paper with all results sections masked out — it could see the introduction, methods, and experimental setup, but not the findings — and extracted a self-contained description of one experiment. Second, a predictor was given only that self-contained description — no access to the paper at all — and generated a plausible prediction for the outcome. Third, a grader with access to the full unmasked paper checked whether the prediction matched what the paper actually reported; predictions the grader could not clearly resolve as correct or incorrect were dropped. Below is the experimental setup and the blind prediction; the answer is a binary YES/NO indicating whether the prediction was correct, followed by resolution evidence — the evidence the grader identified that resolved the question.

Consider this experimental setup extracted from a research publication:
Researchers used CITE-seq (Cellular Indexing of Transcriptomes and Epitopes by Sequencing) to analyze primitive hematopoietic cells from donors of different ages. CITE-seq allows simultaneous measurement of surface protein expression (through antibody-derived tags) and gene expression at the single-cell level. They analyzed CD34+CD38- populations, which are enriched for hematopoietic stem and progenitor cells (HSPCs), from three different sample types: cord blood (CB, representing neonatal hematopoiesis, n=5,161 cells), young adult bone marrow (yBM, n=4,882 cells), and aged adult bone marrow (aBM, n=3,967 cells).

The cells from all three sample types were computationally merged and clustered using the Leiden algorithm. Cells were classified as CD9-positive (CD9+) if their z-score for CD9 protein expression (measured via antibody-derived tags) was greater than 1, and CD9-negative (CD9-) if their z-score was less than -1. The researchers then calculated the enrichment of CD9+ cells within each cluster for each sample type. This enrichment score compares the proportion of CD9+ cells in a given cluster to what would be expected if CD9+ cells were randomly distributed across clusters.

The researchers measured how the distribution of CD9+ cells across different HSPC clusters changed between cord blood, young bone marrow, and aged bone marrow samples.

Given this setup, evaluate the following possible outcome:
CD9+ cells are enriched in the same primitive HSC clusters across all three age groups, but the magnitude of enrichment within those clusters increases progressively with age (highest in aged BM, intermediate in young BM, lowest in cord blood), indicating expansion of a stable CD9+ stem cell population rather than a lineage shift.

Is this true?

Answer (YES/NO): NO